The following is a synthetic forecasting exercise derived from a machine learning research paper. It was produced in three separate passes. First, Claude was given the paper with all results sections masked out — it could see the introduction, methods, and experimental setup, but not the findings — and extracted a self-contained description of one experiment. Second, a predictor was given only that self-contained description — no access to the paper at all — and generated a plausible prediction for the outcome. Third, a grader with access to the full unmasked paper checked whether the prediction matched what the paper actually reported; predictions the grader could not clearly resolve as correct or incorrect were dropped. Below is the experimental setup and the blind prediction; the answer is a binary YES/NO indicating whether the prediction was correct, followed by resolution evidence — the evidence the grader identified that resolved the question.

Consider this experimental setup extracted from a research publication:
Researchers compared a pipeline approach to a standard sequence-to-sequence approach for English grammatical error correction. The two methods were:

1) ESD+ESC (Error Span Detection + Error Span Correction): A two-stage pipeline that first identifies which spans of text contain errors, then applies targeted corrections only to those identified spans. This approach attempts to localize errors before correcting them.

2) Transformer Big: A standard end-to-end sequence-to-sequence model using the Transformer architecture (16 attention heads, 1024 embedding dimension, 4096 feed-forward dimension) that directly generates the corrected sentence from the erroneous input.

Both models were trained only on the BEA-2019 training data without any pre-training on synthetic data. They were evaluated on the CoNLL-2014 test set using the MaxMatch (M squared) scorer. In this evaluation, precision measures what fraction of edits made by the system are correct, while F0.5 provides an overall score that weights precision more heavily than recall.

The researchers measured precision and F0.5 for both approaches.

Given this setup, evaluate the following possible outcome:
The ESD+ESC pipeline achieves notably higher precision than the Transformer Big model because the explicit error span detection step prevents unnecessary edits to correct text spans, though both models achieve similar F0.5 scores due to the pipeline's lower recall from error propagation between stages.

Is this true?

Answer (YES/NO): NO